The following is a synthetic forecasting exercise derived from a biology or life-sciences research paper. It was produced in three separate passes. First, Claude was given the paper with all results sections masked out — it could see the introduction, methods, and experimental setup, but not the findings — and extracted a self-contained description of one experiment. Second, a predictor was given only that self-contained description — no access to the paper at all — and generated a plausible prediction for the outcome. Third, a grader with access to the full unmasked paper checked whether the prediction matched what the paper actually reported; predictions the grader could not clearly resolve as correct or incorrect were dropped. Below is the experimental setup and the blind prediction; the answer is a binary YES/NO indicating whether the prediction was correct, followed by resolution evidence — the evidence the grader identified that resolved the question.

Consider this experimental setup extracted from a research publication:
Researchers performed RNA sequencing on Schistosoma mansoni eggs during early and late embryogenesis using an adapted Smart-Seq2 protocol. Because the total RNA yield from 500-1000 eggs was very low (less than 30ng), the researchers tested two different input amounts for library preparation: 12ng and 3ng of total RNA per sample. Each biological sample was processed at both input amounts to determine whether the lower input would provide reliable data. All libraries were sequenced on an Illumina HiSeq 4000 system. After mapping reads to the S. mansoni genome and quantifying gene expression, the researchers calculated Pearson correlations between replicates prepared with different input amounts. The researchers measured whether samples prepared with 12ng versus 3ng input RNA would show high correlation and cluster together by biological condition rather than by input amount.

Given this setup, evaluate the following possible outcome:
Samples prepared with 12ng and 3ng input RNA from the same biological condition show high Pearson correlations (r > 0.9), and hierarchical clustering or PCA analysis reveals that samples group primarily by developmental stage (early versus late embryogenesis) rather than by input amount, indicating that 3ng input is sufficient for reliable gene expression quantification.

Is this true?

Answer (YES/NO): NO